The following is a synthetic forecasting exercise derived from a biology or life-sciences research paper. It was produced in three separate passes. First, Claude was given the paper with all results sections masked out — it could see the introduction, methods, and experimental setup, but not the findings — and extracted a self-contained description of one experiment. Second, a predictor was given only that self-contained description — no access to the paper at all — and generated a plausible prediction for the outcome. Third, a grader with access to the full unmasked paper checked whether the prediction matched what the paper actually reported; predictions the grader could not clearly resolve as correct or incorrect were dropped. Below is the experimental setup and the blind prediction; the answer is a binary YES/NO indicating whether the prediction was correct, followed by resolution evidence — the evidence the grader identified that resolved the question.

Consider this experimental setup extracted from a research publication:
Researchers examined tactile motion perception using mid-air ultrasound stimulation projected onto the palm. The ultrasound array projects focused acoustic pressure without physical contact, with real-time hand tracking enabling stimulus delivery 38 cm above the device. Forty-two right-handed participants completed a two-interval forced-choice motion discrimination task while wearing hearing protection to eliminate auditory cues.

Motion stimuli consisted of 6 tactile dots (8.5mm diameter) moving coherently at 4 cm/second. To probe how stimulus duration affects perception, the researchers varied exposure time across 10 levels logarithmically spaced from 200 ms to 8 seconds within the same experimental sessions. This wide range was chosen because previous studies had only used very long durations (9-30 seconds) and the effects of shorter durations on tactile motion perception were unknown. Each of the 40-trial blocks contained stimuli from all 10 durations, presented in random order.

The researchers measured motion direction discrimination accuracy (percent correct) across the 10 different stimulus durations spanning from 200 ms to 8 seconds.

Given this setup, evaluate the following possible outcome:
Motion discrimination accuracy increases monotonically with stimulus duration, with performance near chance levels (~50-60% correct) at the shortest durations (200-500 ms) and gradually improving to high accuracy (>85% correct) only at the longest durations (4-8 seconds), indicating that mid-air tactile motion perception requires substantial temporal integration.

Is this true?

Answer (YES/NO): NO